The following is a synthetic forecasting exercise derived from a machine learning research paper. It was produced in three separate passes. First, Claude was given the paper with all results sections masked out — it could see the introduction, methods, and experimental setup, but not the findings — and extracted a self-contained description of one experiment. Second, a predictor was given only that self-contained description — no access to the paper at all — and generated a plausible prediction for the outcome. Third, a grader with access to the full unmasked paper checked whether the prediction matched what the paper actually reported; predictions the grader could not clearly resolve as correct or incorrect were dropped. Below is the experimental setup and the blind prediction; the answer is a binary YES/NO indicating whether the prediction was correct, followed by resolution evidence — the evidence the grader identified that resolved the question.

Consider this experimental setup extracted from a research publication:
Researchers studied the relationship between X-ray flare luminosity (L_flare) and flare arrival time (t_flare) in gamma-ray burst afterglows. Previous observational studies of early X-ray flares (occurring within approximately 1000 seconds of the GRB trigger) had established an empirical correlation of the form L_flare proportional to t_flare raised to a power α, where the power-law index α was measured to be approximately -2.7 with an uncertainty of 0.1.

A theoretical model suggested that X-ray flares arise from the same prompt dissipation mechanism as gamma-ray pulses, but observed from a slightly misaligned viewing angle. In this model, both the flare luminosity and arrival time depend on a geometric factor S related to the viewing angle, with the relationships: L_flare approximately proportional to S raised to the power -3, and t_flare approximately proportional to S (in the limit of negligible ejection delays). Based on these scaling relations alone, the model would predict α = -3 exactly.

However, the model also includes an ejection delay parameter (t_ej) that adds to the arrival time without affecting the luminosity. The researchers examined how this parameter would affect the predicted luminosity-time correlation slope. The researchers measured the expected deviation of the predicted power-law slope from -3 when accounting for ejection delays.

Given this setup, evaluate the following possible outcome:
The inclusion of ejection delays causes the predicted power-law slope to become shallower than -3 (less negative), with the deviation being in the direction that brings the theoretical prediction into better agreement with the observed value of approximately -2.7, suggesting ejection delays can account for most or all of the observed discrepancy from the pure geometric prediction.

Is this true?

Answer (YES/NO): YES